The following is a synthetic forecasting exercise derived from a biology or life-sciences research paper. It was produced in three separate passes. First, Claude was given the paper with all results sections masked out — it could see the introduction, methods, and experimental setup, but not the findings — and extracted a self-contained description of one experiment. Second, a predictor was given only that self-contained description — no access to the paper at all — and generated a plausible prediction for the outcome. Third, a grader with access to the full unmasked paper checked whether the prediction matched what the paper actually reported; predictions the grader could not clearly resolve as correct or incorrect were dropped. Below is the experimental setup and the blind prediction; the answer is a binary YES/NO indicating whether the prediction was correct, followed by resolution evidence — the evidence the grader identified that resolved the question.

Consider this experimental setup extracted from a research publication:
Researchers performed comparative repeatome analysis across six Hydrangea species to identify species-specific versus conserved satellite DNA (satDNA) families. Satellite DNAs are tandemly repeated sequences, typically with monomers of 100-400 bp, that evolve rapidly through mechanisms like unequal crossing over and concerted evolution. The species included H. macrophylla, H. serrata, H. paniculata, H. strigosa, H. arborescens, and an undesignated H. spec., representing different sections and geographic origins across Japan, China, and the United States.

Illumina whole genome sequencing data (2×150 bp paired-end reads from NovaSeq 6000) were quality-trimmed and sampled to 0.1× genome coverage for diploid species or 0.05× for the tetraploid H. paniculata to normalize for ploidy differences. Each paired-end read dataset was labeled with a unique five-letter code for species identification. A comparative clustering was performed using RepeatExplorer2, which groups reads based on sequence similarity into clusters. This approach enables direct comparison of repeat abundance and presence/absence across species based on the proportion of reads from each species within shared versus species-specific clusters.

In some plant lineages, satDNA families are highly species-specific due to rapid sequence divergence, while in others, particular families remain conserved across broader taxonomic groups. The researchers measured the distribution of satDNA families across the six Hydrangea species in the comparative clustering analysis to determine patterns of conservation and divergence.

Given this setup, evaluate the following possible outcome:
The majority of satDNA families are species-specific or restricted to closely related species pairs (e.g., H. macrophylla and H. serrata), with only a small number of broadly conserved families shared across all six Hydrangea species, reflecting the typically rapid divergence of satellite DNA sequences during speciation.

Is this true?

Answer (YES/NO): NO